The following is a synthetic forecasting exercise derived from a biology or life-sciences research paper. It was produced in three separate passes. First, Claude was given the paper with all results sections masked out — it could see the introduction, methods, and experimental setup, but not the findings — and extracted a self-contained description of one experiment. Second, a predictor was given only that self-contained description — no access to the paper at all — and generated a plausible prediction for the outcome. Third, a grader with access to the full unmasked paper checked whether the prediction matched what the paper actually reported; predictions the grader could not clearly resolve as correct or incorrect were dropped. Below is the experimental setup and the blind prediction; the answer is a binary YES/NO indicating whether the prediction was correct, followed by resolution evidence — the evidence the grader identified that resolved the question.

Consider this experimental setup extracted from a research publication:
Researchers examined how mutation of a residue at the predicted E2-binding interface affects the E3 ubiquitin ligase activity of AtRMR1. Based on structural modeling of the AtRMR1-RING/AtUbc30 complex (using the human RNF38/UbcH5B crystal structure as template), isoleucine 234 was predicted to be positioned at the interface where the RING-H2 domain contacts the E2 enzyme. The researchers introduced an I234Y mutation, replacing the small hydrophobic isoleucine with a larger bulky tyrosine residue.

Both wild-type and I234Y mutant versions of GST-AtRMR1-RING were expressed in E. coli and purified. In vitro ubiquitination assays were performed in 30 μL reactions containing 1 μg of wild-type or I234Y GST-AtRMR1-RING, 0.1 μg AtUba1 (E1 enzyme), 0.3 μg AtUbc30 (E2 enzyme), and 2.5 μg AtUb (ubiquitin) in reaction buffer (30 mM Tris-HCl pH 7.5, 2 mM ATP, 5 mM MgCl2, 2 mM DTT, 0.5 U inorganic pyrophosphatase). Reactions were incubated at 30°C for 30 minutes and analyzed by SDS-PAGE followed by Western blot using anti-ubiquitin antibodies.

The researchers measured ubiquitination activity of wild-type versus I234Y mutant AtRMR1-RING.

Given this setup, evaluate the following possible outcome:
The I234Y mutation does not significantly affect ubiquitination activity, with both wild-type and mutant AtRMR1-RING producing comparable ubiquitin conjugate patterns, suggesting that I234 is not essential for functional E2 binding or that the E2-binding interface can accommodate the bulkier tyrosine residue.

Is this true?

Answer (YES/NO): NO